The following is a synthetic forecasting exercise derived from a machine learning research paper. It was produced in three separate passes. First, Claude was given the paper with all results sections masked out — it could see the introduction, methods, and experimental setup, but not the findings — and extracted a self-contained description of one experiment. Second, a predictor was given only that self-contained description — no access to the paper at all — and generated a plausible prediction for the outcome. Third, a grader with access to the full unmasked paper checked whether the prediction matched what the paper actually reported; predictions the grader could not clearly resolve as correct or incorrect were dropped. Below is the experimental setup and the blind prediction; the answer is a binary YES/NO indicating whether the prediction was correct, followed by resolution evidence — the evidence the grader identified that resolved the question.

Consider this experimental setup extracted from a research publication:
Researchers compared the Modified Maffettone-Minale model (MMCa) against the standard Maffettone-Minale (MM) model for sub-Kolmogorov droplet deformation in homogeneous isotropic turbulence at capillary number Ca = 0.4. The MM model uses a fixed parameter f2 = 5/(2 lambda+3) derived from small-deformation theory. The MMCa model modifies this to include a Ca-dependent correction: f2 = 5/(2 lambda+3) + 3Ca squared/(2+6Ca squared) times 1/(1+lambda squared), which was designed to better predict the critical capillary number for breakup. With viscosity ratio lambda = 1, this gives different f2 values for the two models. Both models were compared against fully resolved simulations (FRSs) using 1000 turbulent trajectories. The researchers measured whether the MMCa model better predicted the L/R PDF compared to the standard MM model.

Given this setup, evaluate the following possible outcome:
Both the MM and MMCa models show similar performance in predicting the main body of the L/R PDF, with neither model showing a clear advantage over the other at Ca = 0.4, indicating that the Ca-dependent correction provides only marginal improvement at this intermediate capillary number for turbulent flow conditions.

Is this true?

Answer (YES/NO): NO